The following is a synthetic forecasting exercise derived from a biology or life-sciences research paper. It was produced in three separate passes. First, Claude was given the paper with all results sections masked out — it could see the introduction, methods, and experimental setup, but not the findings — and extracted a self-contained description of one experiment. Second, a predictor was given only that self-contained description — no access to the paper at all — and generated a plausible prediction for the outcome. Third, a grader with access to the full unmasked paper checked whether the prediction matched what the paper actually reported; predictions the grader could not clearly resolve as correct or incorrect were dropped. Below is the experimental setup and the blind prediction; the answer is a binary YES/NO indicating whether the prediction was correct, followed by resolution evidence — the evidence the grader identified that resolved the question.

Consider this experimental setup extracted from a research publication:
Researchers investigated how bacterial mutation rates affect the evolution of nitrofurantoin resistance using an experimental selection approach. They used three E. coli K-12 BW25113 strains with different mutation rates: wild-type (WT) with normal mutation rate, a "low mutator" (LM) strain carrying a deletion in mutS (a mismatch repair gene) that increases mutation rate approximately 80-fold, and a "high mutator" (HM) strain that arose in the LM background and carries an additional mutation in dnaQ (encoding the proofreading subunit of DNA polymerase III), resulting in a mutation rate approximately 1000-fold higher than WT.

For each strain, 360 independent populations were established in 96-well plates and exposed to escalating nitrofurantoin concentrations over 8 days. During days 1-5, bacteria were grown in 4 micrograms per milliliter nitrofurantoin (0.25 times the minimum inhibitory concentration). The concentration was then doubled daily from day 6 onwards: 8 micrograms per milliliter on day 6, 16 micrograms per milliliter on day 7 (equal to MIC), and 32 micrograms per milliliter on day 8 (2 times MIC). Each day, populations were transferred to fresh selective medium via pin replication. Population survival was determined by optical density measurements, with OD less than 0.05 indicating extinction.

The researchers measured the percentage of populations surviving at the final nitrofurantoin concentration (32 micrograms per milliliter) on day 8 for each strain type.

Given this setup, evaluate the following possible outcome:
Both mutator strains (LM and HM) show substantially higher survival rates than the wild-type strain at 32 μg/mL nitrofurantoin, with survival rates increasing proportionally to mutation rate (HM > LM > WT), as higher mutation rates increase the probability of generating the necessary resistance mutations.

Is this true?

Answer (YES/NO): YES